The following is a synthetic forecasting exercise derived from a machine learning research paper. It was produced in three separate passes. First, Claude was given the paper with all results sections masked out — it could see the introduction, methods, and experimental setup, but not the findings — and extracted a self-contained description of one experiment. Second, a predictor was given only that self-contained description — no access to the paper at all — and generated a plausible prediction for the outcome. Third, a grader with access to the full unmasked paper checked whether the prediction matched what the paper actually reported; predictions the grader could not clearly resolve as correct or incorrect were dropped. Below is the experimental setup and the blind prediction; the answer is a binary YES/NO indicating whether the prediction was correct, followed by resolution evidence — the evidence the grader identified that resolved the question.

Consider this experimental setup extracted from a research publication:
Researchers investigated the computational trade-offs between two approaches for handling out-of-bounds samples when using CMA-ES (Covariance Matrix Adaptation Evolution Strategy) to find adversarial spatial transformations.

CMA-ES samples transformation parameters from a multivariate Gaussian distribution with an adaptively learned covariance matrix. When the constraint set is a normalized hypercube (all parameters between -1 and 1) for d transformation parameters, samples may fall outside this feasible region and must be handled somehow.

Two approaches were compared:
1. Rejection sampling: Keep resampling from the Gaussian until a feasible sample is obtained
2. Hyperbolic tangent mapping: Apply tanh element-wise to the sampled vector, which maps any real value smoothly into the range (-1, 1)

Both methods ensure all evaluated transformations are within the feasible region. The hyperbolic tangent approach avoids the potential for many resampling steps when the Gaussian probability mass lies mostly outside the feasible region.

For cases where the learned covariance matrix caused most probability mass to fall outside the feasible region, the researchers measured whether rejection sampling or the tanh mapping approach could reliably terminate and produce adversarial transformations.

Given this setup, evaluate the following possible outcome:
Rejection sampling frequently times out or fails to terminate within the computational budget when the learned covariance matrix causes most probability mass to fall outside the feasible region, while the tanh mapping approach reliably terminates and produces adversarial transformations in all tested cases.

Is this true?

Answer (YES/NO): YES